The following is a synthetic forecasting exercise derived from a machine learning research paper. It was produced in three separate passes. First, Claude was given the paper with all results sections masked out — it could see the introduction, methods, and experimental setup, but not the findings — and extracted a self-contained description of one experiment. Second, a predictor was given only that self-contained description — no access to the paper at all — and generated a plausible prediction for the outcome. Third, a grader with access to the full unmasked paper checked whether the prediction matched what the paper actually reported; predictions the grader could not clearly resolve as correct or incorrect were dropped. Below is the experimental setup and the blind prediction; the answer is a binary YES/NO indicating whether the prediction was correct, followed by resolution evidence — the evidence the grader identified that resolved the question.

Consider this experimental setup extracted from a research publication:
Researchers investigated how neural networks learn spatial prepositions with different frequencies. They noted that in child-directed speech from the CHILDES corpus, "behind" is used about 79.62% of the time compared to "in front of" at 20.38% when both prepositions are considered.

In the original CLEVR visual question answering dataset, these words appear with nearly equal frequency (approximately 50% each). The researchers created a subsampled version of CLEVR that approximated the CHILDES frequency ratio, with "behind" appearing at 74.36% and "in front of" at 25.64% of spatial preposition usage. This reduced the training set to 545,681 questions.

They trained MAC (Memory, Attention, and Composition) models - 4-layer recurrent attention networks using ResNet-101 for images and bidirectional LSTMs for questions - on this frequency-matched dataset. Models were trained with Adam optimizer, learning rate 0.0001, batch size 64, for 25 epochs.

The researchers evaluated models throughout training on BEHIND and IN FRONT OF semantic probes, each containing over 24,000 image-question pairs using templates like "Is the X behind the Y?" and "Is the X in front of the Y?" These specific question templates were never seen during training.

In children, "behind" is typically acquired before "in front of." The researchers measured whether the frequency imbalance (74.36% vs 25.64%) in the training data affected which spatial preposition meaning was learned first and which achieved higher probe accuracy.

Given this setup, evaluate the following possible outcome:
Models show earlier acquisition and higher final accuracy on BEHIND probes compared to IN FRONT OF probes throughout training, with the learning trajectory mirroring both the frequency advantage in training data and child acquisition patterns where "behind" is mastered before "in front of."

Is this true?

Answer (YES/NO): YES